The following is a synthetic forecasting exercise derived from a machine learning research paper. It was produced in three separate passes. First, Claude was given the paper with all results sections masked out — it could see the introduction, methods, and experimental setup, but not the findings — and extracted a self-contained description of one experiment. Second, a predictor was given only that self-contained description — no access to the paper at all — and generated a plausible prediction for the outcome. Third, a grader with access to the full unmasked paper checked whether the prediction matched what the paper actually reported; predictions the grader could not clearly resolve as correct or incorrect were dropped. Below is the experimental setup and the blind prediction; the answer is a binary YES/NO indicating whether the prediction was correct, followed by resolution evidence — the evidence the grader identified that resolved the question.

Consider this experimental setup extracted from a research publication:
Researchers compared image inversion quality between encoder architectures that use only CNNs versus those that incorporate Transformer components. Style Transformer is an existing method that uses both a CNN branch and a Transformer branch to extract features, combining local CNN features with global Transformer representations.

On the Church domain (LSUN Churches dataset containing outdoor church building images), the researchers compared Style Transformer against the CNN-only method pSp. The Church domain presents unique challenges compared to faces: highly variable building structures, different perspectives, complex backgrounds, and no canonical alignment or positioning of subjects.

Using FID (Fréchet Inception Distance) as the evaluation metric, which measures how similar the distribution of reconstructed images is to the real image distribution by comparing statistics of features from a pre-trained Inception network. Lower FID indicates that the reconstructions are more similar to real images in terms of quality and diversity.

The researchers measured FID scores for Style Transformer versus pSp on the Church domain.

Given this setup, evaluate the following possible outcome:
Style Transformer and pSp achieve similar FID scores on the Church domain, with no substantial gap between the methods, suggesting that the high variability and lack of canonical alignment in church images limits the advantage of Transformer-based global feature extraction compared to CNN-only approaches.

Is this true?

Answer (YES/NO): NO